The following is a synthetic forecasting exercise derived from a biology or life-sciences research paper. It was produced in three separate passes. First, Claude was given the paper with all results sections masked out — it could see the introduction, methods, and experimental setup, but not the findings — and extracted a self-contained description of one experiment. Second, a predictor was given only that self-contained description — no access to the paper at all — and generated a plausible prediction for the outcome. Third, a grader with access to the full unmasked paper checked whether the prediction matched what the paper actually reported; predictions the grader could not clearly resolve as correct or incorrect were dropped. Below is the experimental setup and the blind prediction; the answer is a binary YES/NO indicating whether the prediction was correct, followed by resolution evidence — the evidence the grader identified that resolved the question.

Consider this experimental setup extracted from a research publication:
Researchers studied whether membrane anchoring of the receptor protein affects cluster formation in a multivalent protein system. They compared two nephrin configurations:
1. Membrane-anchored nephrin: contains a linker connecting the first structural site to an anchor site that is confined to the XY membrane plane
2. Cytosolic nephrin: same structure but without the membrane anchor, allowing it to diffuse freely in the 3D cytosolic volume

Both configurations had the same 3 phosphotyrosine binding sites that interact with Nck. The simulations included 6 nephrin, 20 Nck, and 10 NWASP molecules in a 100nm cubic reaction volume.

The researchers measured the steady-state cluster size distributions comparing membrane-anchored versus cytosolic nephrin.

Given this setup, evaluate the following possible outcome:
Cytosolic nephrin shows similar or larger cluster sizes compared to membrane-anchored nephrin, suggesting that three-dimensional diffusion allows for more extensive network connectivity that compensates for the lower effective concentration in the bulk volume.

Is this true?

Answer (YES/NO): NO